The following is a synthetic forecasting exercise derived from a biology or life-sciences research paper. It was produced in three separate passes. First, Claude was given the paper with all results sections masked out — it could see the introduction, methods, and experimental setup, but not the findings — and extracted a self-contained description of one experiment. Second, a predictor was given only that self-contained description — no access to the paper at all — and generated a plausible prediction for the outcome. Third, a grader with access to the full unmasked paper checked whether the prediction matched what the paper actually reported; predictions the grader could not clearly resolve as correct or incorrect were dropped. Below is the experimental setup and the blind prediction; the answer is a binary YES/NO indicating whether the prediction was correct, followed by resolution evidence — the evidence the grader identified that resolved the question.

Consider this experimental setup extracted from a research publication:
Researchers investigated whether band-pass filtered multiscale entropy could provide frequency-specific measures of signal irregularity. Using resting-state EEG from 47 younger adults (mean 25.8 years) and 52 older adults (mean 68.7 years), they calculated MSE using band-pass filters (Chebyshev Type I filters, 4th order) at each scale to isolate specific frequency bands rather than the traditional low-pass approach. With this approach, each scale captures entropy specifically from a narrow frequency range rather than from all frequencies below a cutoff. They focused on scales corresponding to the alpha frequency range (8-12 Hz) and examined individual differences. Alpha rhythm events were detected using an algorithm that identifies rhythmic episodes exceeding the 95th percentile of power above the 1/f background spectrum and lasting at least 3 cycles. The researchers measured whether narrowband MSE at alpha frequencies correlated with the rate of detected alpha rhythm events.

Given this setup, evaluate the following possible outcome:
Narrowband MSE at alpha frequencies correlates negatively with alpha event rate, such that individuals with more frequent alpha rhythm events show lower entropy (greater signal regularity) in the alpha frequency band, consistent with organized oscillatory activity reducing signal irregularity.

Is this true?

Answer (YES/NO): YES